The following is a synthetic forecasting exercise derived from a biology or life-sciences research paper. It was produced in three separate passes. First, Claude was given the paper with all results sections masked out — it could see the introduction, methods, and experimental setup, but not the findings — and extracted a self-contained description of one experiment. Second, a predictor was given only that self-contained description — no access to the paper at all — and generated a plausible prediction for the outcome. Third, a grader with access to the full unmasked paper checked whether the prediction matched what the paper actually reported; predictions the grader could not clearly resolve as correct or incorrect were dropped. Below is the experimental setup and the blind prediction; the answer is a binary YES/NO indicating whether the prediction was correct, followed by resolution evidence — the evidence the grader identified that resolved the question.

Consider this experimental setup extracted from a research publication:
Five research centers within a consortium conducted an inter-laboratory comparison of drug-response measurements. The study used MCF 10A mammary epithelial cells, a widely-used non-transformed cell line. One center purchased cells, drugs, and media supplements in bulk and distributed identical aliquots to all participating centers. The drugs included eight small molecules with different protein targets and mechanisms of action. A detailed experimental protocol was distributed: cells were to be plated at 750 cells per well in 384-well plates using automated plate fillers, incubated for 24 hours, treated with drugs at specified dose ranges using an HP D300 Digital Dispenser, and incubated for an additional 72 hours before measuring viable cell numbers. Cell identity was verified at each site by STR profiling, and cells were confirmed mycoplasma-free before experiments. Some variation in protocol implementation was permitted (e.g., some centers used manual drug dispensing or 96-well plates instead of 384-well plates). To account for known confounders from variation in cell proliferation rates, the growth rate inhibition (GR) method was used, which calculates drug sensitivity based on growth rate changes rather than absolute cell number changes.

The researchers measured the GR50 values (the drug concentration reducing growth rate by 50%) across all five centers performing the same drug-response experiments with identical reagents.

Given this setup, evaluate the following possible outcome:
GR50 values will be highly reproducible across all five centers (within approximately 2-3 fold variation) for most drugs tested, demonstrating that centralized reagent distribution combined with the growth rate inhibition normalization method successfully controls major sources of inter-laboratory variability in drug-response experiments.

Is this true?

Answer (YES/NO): NO